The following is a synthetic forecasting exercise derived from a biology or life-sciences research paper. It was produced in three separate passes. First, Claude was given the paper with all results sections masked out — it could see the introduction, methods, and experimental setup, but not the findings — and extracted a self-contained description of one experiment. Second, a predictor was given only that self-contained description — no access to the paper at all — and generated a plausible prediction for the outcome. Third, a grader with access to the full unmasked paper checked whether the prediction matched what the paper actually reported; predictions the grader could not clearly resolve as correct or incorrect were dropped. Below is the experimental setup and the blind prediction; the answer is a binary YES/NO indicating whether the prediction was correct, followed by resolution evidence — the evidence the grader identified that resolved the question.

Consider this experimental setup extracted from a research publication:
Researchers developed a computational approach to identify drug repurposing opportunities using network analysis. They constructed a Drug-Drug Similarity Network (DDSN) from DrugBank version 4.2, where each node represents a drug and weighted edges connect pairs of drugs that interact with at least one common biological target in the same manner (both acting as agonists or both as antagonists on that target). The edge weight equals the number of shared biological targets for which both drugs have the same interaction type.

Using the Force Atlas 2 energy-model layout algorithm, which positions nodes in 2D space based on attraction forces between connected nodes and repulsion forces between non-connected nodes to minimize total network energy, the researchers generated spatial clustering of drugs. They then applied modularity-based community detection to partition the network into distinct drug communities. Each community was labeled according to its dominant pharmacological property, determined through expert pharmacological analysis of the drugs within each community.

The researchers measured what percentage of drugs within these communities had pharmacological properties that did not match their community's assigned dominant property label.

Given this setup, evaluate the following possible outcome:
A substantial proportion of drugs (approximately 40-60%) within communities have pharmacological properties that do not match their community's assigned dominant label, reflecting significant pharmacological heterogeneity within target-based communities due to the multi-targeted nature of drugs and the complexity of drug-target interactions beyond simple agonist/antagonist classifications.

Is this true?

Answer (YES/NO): NO